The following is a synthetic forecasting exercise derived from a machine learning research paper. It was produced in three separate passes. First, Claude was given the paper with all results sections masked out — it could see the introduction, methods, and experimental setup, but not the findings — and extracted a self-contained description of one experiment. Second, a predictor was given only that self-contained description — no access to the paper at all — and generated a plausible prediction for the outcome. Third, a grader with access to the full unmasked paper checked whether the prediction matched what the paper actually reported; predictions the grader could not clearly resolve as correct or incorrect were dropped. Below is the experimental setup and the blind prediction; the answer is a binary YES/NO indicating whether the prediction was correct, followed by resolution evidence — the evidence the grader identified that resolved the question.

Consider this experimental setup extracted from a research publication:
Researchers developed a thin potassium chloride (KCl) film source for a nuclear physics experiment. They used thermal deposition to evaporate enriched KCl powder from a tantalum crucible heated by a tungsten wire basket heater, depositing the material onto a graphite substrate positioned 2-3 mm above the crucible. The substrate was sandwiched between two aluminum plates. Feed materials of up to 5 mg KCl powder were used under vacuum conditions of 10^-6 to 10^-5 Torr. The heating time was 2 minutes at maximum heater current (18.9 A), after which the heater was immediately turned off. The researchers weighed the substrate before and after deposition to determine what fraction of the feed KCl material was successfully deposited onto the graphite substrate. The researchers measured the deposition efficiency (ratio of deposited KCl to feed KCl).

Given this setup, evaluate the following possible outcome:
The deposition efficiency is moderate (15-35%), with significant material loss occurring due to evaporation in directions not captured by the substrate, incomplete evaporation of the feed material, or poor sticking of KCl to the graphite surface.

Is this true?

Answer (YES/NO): NO